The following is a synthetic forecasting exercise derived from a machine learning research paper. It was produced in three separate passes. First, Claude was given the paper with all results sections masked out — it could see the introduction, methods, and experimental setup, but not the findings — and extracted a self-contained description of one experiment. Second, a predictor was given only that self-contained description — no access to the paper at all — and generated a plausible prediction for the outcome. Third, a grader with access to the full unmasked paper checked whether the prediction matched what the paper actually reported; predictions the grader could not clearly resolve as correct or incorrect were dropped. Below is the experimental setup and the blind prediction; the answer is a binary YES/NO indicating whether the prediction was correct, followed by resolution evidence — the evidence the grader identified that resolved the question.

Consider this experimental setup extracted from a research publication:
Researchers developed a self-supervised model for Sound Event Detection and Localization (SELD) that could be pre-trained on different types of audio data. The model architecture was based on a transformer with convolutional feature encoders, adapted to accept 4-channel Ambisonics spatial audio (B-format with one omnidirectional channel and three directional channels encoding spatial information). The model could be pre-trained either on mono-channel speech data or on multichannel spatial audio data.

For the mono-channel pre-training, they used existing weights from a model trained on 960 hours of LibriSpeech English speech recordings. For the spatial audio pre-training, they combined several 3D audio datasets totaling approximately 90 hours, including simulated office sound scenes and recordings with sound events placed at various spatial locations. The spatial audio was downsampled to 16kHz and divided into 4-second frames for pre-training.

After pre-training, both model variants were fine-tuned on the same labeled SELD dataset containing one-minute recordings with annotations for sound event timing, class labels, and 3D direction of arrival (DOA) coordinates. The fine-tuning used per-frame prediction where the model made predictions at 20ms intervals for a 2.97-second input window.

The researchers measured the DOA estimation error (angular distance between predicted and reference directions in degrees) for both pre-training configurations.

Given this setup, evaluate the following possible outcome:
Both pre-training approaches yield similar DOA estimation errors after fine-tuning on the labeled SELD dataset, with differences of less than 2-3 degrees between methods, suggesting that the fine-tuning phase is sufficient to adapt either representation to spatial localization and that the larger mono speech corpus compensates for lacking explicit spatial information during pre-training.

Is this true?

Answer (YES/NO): YES